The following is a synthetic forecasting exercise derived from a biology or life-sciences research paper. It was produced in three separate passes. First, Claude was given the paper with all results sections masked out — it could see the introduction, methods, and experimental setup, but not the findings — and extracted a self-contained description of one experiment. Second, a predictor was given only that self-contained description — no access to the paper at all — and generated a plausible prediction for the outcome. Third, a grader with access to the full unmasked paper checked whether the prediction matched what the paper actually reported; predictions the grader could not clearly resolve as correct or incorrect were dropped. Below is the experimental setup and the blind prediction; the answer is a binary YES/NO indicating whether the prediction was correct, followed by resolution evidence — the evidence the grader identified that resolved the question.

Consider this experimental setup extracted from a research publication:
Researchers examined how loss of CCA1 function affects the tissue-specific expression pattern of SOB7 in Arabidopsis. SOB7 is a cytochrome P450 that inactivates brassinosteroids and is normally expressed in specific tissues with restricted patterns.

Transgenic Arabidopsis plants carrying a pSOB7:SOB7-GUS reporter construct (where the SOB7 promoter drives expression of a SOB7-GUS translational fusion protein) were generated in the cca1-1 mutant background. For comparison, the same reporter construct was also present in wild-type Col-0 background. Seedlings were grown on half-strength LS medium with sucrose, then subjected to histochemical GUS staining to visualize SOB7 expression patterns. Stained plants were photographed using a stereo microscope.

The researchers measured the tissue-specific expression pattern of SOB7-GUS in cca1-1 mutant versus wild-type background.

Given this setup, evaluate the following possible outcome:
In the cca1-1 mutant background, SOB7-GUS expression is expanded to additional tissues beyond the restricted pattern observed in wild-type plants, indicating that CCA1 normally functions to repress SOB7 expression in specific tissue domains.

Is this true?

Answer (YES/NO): YES